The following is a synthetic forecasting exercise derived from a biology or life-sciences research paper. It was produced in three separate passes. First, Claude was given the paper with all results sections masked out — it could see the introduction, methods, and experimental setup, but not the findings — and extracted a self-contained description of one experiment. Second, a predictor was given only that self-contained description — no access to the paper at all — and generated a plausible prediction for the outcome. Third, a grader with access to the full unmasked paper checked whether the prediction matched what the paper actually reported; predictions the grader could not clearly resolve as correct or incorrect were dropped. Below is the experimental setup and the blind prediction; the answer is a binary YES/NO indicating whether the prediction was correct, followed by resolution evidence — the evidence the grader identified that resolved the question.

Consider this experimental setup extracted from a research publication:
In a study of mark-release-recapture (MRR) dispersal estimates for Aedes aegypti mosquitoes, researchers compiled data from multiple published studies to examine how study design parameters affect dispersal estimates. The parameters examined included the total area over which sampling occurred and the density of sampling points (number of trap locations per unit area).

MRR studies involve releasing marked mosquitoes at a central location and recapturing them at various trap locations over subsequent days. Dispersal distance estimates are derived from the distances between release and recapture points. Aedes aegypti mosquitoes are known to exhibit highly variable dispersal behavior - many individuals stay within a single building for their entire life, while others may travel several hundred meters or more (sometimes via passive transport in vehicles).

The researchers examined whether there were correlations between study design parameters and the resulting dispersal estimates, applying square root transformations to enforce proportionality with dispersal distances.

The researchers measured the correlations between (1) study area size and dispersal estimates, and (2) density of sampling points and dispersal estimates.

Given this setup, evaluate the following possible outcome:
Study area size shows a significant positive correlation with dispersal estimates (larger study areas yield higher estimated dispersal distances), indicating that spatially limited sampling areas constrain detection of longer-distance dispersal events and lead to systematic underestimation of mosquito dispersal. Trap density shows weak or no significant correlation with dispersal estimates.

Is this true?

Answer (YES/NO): NO